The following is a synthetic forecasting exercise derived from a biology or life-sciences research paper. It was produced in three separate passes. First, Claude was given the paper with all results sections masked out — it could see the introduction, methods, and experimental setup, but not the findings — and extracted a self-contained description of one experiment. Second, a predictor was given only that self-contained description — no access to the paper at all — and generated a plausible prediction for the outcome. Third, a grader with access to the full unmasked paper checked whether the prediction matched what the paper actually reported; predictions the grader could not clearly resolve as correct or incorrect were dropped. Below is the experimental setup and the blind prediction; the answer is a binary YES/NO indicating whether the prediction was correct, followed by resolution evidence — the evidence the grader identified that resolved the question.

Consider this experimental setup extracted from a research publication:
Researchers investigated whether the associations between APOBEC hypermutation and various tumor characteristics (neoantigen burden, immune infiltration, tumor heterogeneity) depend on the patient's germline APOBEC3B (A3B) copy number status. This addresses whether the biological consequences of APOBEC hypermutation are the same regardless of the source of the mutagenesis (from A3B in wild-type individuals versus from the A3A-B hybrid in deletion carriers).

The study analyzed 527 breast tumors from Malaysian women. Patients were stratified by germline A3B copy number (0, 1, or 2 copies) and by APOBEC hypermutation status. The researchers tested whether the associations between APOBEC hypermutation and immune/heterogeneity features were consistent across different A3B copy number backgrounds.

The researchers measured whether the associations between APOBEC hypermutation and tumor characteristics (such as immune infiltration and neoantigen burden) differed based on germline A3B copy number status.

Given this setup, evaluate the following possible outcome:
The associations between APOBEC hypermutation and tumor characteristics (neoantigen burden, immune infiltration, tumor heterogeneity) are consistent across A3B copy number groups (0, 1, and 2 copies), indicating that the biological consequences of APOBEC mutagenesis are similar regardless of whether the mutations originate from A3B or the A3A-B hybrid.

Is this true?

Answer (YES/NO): YES